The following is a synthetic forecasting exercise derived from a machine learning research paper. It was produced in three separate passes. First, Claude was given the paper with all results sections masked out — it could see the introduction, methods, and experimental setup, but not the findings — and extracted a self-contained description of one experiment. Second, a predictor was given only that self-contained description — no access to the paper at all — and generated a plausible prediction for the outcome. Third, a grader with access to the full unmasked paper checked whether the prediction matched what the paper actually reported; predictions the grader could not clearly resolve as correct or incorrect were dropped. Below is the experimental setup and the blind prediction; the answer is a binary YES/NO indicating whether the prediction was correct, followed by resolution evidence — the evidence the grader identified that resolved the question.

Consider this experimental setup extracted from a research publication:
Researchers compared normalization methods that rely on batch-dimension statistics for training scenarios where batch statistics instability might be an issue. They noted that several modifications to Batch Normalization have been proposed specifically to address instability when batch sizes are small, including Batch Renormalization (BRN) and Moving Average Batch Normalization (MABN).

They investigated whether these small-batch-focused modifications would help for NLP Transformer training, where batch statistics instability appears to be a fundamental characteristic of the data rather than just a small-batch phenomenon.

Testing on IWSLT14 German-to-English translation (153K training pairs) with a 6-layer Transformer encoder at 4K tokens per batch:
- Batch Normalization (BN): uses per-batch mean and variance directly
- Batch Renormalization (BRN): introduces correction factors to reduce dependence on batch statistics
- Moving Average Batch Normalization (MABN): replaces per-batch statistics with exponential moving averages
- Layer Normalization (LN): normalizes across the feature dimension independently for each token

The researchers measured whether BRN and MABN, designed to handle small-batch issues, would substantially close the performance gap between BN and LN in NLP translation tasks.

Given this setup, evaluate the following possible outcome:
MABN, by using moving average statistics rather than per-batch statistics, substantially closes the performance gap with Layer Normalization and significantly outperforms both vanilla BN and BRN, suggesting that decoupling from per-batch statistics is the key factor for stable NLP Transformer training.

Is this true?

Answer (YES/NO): NO